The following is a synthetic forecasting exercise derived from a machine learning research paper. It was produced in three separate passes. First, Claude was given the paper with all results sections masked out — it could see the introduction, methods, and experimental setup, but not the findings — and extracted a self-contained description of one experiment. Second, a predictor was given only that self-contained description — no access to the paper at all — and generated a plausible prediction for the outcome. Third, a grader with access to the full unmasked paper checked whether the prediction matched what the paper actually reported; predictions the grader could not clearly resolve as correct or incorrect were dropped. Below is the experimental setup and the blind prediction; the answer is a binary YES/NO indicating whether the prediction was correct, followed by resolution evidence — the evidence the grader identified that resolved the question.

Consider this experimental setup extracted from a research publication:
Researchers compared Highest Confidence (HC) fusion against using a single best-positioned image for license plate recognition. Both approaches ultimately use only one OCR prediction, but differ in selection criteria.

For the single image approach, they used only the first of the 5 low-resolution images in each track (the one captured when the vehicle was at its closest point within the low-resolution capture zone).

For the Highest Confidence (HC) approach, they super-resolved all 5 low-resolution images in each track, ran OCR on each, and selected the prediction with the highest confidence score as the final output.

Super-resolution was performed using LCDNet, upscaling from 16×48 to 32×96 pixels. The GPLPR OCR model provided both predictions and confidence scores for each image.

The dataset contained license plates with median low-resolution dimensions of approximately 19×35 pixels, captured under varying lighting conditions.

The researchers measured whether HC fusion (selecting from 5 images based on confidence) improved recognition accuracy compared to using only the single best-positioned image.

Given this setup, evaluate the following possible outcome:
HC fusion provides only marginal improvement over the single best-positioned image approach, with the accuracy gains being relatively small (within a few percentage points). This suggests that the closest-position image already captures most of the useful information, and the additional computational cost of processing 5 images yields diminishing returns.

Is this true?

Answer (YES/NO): NO